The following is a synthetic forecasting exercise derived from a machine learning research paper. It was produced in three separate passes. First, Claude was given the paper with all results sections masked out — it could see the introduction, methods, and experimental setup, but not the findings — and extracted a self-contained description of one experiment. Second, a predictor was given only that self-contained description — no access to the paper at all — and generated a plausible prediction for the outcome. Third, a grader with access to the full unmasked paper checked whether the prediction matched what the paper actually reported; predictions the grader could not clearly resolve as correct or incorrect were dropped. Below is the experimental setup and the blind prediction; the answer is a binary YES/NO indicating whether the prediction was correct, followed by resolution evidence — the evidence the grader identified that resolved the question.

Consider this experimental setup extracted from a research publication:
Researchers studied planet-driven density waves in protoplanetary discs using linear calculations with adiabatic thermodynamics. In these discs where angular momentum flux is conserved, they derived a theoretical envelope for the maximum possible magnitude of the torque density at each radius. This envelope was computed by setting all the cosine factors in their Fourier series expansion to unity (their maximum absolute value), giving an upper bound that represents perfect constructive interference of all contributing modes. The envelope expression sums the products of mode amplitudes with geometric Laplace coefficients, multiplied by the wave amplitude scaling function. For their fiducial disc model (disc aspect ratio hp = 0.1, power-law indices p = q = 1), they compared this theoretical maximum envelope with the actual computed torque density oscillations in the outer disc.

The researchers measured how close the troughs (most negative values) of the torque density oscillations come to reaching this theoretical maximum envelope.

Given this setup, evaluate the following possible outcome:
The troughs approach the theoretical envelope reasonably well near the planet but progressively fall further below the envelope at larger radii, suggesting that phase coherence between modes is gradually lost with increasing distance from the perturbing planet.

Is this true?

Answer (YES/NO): NO